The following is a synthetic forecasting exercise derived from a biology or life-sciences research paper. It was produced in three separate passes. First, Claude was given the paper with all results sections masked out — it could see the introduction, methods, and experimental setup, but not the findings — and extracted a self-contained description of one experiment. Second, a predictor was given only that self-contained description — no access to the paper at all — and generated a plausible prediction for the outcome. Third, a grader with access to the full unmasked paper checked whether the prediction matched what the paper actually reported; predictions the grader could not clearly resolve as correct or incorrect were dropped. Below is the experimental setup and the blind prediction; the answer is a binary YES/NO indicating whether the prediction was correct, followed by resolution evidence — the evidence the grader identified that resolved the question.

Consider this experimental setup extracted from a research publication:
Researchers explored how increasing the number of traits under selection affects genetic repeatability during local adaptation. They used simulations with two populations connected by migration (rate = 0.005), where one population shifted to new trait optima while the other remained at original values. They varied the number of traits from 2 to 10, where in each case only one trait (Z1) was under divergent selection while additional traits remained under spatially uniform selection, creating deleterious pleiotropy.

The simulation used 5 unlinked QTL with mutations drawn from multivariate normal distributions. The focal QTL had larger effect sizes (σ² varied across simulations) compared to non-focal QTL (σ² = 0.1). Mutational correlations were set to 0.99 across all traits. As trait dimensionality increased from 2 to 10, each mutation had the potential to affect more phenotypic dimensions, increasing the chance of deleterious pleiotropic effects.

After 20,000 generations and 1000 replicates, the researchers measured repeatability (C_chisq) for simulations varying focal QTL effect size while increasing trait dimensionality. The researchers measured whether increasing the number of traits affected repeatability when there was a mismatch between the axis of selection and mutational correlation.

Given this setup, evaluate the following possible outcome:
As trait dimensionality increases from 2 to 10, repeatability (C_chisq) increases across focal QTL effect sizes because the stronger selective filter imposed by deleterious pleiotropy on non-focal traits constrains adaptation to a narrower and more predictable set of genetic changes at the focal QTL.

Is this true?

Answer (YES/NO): NO